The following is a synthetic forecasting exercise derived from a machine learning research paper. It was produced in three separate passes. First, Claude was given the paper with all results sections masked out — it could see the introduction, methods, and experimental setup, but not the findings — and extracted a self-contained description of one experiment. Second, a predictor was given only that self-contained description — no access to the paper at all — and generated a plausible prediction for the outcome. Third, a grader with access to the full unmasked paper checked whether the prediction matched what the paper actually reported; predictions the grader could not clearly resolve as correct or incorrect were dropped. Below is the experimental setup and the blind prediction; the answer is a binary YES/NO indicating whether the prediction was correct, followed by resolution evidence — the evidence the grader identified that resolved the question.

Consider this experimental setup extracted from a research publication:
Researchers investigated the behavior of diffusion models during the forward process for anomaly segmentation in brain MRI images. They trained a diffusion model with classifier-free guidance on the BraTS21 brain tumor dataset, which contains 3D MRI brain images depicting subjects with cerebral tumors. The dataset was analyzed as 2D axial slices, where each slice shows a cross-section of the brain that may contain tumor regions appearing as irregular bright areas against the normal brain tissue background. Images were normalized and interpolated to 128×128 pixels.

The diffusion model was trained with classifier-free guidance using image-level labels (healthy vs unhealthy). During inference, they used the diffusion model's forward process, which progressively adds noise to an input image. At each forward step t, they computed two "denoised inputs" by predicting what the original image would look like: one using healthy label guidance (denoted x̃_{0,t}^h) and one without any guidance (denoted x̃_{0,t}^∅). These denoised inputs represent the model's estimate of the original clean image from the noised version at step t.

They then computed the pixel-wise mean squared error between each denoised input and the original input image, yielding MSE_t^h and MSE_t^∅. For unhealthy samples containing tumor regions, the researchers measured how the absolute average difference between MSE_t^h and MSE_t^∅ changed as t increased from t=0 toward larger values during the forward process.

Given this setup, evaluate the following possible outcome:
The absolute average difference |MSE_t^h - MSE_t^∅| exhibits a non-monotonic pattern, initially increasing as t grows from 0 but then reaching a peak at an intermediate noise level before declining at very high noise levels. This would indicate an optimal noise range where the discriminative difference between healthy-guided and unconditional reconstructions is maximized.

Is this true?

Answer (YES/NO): YES